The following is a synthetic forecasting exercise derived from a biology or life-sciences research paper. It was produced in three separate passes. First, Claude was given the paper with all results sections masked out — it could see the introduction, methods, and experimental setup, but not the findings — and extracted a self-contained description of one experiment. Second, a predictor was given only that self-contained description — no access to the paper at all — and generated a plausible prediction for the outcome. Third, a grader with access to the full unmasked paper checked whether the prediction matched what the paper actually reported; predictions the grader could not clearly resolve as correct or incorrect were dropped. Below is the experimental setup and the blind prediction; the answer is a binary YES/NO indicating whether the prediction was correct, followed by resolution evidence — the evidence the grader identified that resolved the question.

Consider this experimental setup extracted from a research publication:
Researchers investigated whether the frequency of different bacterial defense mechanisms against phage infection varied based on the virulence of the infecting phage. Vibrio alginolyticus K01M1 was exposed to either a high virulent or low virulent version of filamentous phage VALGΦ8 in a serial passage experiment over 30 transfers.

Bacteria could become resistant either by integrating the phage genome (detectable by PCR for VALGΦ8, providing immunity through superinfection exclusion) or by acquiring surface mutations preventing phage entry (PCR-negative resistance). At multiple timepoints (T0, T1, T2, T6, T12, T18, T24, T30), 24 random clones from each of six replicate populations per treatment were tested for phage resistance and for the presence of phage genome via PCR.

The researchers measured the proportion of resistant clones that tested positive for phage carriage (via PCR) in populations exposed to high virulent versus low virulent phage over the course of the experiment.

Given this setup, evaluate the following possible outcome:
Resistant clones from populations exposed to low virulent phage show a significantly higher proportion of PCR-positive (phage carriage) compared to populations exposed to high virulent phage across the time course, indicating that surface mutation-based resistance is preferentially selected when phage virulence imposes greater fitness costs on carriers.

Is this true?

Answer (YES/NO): YES